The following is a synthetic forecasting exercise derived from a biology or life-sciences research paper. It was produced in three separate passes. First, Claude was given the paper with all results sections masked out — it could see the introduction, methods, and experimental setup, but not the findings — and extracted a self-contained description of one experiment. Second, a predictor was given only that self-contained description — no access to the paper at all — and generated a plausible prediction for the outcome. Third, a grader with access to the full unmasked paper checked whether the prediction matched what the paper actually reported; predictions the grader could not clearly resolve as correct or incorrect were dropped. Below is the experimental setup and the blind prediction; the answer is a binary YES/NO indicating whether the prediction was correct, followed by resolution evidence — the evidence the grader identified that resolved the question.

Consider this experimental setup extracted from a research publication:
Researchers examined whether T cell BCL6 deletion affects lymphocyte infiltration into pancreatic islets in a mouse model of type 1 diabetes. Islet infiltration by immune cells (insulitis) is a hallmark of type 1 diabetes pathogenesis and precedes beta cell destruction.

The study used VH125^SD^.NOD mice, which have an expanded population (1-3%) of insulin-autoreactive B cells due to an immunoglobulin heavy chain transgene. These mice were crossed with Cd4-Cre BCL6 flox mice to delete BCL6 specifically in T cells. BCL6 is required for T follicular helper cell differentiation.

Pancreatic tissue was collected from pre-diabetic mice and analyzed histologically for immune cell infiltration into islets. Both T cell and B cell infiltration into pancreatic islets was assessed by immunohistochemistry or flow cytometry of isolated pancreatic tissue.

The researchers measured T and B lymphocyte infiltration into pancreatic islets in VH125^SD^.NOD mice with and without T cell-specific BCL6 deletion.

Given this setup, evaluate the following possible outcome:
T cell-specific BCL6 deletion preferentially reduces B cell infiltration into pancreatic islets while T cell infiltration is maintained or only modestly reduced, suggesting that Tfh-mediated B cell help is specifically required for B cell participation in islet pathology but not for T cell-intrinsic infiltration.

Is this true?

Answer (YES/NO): NO